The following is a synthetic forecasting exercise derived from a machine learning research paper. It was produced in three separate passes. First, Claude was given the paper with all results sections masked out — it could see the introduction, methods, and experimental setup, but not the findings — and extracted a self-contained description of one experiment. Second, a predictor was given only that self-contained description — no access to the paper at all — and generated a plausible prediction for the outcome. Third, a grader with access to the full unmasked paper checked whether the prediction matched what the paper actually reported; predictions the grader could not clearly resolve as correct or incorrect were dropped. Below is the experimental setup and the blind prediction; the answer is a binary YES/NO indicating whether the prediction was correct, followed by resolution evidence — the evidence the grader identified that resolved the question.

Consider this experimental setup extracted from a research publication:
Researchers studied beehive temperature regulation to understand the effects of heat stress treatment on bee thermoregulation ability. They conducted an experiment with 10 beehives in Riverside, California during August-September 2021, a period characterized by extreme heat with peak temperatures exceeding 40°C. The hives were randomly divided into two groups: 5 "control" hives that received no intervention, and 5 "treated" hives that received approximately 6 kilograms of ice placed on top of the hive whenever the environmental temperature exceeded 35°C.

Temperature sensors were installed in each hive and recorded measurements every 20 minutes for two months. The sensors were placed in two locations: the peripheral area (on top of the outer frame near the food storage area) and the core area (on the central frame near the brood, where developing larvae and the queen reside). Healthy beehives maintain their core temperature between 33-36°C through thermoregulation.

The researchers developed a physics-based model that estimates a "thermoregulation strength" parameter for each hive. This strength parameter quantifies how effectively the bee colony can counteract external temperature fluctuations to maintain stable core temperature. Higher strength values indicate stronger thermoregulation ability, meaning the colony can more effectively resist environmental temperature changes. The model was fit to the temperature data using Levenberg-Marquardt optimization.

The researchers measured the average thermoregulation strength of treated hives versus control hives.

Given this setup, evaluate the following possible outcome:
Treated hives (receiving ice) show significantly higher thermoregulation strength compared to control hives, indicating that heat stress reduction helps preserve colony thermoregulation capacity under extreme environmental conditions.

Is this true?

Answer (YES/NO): YES